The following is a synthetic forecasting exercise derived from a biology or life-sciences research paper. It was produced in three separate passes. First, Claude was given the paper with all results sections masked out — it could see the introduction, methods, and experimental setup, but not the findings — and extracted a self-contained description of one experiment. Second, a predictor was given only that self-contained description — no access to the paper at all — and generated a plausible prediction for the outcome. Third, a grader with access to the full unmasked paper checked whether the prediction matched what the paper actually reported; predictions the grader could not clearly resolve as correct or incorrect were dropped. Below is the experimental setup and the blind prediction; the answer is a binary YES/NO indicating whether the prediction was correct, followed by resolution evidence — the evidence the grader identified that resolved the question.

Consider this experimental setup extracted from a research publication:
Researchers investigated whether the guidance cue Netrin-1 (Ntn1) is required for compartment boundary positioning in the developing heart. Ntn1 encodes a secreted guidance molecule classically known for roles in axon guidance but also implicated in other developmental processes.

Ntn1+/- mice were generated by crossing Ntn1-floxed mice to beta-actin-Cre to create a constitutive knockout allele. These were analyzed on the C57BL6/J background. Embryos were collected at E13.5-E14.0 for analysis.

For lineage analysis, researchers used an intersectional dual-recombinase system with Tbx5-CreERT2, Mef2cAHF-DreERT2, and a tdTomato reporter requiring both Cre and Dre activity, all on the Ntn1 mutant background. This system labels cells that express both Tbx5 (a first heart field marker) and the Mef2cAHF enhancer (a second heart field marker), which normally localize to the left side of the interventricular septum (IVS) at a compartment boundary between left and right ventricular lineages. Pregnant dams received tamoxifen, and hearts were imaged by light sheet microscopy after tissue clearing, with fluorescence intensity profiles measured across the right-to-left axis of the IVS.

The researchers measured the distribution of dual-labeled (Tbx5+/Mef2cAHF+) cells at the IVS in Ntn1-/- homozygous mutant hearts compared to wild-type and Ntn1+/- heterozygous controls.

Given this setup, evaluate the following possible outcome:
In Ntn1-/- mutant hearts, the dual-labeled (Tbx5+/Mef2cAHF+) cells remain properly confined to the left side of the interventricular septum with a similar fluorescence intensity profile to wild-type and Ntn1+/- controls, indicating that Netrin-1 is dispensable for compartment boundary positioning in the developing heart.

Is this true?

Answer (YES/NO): NO